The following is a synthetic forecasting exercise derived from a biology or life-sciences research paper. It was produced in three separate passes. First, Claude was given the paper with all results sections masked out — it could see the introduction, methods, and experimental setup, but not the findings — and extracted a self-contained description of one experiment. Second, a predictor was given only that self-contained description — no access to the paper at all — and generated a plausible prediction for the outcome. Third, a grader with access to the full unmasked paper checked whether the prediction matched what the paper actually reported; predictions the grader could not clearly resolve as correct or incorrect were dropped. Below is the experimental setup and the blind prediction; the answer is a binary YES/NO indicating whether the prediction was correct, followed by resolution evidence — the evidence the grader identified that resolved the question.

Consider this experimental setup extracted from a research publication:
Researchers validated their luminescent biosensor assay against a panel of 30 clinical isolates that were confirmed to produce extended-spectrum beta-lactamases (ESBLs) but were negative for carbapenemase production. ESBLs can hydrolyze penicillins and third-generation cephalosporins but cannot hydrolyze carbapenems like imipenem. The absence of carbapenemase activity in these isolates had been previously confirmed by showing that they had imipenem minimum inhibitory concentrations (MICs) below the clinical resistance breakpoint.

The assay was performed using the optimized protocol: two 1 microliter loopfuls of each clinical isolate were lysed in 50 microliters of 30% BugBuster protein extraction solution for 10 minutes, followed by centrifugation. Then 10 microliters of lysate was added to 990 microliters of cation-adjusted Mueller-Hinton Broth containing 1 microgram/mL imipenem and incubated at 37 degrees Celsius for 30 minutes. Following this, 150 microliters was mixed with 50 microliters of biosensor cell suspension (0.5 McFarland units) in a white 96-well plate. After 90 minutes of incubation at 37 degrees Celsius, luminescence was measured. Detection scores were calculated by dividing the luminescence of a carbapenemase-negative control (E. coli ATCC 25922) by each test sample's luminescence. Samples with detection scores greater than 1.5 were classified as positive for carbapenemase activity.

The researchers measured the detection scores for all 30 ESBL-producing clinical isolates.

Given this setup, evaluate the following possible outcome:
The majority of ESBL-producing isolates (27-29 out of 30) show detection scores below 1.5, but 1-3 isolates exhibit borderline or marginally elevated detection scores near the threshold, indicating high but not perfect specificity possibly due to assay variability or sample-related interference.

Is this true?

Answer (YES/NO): NO